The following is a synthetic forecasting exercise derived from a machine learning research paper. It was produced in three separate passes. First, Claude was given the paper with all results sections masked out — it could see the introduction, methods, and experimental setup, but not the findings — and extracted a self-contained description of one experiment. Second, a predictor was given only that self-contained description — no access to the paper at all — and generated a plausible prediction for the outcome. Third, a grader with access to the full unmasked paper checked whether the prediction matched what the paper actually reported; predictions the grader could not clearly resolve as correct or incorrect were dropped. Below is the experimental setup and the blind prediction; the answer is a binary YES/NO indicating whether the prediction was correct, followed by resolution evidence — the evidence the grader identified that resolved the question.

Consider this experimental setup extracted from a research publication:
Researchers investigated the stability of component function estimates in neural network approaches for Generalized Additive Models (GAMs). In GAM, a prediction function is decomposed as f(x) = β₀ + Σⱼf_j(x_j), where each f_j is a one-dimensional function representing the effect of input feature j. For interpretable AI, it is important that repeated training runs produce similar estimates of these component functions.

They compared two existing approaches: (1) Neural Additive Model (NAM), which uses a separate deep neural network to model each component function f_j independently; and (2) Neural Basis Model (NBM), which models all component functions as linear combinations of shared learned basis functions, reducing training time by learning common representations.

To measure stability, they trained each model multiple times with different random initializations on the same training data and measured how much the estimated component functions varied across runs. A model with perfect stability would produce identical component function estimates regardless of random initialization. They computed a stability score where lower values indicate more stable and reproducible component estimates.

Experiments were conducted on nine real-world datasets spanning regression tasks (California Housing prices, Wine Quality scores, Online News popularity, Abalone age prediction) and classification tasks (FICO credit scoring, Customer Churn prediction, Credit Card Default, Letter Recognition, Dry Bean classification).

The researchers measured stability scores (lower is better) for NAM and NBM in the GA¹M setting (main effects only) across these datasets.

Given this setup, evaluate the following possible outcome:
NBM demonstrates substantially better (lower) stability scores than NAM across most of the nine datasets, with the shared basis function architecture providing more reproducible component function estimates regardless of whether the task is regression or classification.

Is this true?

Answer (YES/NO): NO